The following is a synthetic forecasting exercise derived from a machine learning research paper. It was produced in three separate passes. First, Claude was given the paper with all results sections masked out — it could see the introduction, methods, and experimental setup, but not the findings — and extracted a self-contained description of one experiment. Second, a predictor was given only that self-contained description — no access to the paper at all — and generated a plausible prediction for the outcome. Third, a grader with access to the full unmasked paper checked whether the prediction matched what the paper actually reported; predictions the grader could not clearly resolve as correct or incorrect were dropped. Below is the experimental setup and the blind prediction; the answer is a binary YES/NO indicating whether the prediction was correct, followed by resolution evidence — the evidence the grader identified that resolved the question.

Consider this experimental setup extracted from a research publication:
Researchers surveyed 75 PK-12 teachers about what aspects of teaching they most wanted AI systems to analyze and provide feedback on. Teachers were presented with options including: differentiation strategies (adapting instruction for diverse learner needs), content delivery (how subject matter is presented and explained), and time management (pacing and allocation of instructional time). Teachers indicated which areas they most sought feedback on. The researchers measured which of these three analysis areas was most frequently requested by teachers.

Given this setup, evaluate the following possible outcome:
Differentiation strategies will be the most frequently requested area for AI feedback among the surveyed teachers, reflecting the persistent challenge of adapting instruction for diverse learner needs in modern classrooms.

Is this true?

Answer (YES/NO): YES